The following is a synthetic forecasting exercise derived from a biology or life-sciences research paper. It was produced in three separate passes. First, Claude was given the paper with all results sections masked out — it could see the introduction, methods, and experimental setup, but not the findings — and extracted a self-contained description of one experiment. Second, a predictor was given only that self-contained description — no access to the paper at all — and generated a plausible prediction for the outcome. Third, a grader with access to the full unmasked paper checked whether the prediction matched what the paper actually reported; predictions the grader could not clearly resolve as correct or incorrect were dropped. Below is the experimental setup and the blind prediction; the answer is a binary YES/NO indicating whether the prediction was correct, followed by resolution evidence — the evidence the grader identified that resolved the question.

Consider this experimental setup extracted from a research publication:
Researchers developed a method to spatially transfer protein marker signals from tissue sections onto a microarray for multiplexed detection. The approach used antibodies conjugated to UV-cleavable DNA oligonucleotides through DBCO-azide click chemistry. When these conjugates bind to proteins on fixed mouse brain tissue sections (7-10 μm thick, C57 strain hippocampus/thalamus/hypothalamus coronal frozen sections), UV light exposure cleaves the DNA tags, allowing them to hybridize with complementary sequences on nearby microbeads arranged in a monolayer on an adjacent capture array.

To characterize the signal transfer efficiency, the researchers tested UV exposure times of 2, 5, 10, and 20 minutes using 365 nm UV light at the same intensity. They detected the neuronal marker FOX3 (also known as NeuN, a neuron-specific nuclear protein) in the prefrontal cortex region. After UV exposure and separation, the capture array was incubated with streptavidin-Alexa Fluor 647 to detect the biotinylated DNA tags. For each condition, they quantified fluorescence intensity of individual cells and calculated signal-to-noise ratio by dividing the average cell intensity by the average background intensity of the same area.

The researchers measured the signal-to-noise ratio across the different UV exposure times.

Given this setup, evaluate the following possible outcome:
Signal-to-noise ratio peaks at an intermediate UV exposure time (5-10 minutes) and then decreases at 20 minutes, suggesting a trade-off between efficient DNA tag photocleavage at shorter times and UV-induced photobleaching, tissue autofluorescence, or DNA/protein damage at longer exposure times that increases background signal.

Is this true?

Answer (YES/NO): NO